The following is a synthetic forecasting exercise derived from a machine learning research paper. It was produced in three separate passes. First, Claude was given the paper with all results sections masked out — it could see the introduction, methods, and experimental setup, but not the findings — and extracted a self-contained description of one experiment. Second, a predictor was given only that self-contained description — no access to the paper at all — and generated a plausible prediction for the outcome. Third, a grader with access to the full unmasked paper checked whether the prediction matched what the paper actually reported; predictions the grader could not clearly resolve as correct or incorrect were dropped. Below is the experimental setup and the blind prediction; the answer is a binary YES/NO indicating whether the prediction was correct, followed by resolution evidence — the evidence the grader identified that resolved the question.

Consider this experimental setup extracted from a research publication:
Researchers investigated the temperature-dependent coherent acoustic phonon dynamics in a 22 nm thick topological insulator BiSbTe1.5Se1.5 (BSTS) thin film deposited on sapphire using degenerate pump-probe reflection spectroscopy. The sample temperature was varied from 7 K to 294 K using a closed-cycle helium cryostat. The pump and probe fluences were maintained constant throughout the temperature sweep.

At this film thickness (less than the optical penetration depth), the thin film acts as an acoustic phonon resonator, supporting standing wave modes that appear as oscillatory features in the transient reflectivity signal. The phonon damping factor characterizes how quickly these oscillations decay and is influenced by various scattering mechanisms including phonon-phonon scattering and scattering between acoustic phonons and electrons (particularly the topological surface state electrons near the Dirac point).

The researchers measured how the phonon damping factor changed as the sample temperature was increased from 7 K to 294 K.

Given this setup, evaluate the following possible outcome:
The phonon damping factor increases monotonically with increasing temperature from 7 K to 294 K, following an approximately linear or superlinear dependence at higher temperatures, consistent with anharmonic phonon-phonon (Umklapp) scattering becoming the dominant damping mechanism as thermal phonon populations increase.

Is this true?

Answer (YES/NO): NO